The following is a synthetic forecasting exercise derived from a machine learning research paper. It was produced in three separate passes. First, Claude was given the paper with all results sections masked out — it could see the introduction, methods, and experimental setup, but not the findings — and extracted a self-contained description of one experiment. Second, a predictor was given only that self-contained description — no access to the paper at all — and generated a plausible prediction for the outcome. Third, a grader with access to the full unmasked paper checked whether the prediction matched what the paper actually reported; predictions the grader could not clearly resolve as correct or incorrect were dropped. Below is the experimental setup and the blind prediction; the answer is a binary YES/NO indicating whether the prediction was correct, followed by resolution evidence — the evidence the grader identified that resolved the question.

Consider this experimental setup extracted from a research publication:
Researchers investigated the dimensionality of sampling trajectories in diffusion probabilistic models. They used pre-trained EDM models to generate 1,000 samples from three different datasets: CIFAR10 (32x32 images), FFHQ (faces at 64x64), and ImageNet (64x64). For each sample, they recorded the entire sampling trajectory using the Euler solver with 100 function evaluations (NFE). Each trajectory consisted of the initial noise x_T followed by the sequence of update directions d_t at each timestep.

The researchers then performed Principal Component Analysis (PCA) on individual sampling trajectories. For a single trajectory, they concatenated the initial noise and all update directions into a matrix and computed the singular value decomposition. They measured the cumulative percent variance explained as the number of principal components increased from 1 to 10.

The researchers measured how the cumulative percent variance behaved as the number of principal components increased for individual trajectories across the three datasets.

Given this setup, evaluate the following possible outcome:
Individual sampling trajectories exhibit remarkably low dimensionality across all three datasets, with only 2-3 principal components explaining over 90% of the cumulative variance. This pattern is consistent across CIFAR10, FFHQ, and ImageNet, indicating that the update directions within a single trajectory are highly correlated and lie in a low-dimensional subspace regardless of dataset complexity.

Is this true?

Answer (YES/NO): YES